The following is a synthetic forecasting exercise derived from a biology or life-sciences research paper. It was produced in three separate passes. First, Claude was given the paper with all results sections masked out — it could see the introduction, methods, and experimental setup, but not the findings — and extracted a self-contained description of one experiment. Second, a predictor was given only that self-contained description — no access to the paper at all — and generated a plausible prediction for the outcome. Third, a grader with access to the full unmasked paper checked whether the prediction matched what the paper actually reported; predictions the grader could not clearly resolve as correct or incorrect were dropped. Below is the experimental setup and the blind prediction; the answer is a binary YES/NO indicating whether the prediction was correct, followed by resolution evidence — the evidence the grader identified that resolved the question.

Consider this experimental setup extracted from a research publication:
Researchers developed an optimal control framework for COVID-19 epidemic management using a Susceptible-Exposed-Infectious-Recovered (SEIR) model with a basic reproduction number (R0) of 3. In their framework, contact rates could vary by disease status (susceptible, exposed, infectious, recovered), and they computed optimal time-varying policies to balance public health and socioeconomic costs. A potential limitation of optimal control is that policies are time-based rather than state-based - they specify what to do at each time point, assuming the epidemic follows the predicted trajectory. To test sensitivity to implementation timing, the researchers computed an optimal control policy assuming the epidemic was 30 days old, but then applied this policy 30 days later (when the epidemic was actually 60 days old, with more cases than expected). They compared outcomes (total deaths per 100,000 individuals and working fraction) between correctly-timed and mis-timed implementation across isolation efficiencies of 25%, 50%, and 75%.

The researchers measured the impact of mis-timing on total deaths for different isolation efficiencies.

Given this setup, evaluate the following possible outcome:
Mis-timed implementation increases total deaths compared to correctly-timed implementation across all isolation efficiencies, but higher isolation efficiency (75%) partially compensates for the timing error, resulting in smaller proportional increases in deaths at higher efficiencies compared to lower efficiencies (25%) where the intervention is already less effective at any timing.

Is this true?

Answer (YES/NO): NO